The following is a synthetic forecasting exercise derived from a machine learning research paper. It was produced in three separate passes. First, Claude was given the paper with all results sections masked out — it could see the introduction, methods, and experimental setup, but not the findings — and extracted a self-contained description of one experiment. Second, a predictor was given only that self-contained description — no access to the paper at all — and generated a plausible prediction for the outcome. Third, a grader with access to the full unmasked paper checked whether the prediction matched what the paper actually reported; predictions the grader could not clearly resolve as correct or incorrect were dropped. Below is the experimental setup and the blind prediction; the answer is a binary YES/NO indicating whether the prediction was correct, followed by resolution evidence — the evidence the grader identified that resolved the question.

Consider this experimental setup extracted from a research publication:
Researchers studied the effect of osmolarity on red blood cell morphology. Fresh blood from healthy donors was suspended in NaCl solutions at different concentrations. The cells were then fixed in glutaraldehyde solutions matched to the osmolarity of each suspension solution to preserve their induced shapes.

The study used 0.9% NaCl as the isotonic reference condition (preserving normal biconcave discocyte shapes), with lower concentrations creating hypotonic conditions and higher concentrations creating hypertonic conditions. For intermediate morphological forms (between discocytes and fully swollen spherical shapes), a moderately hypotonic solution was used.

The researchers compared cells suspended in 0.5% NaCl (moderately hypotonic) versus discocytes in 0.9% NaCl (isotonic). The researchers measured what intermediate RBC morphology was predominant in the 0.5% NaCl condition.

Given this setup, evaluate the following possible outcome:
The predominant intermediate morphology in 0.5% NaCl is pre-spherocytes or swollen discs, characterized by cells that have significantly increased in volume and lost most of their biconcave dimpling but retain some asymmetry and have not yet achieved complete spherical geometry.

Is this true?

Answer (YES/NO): NO